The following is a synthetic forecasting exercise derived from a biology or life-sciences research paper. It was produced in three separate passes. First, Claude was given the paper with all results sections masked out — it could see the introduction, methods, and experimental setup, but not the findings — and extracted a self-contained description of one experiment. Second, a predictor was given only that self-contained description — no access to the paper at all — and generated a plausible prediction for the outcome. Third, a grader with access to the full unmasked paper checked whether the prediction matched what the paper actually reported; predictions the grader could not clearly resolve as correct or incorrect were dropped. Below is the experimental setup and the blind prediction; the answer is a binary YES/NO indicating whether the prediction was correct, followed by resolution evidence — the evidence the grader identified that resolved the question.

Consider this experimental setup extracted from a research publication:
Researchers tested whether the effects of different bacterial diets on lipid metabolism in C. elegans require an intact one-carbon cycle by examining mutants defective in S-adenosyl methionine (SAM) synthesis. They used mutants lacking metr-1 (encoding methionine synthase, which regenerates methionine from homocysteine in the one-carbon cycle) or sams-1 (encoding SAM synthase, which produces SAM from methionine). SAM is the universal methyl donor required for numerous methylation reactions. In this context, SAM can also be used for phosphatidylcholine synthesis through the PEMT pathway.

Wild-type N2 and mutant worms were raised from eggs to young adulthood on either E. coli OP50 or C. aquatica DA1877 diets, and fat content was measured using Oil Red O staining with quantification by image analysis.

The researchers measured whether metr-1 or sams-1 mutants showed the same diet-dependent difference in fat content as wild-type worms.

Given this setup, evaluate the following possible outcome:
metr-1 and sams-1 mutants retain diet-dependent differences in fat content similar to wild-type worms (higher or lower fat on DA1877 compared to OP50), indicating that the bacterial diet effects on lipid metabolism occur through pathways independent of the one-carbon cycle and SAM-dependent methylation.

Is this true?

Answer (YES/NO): NO